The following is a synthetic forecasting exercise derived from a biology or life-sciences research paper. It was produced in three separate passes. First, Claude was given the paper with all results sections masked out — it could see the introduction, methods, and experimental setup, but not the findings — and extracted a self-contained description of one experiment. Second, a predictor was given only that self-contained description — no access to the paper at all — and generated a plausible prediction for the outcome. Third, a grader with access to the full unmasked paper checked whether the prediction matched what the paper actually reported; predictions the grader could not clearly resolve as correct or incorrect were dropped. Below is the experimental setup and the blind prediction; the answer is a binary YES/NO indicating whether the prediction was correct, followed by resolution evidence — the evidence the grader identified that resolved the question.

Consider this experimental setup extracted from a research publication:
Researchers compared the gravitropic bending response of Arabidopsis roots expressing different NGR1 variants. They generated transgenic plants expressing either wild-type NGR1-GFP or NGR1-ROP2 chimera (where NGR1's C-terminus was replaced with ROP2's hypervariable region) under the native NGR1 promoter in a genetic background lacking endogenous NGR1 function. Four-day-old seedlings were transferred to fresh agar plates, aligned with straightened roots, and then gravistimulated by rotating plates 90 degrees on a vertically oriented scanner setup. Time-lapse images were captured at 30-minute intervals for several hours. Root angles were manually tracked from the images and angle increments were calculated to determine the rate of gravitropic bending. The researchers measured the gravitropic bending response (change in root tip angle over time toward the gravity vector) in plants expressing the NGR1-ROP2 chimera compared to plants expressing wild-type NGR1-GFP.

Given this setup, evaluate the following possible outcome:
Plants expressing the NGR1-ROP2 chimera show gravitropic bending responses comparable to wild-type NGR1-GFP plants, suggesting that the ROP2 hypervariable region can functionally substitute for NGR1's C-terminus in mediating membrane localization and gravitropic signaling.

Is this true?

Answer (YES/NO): YES